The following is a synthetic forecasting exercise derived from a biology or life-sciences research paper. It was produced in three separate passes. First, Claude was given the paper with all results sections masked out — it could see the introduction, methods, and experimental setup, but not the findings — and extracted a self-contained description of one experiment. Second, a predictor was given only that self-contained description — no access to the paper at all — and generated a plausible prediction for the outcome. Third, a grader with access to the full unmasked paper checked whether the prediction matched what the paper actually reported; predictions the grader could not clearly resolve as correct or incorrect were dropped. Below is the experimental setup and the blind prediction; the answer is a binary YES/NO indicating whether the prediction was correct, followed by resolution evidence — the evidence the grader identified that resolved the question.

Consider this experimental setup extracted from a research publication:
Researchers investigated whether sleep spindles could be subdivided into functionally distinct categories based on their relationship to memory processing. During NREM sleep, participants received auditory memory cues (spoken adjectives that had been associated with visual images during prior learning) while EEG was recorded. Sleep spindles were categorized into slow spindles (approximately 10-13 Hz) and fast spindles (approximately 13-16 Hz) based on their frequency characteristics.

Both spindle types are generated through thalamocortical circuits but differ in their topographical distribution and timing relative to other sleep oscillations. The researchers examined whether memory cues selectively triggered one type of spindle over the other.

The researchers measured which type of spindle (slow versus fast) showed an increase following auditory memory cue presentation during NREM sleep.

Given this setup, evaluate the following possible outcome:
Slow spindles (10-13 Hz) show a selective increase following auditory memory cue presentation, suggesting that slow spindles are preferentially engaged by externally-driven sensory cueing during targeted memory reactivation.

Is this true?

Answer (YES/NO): NO